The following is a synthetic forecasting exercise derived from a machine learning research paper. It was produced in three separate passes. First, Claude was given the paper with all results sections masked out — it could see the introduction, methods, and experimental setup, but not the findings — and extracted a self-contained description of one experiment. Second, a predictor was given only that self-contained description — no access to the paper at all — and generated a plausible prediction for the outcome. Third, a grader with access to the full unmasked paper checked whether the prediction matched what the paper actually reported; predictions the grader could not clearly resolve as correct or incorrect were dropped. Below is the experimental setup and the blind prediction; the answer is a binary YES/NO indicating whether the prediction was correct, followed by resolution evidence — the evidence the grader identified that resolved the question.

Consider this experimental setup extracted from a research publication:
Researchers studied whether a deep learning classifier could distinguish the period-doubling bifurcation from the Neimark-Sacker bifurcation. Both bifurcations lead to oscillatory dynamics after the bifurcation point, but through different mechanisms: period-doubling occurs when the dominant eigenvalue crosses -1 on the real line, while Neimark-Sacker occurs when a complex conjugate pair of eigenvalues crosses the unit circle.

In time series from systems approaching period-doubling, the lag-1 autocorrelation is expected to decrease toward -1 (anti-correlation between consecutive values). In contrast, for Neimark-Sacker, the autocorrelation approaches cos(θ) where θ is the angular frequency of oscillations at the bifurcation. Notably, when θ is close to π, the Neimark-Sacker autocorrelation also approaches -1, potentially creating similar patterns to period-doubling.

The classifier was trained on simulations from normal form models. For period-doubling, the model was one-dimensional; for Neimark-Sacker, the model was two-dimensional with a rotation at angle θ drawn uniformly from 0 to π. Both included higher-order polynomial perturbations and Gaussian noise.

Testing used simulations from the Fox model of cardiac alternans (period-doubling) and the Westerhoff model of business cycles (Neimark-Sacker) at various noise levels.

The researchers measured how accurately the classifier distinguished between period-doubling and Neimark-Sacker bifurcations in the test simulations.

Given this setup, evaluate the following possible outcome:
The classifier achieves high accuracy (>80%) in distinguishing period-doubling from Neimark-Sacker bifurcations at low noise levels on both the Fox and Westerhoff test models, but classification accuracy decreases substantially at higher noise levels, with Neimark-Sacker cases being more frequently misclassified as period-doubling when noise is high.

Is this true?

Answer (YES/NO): NO